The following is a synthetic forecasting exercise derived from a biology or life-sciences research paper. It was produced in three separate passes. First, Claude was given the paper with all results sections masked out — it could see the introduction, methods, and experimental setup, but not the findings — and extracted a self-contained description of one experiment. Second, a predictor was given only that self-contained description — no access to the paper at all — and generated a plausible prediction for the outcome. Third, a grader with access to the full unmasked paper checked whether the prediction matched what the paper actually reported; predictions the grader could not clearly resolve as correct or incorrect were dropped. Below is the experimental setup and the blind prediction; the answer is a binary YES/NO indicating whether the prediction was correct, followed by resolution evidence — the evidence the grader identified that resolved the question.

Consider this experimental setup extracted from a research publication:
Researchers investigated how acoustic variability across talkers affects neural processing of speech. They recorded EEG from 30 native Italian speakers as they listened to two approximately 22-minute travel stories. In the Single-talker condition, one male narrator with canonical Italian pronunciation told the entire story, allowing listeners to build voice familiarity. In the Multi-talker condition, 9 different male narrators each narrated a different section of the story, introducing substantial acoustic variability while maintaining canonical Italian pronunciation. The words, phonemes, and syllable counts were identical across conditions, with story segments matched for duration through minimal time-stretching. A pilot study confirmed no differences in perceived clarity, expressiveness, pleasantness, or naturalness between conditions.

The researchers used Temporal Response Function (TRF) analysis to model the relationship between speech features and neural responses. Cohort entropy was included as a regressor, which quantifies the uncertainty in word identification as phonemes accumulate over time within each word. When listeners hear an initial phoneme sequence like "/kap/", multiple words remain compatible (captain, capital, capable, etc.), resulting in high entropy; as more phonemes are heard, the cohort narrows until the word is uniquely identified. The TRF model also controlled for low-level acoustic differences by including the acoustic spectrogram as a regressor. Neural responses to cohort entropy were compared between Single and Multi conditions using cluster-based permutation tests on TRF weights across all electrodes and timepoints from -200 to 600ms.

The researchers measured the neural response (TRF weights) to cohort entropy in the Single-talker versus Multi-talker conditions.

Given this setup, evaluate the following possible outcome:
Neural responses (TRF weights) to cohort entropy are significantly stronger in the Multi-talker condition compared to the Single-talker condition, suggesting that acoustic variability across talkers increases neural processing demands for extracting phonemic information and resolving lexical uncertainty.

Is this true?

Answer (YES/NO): YES